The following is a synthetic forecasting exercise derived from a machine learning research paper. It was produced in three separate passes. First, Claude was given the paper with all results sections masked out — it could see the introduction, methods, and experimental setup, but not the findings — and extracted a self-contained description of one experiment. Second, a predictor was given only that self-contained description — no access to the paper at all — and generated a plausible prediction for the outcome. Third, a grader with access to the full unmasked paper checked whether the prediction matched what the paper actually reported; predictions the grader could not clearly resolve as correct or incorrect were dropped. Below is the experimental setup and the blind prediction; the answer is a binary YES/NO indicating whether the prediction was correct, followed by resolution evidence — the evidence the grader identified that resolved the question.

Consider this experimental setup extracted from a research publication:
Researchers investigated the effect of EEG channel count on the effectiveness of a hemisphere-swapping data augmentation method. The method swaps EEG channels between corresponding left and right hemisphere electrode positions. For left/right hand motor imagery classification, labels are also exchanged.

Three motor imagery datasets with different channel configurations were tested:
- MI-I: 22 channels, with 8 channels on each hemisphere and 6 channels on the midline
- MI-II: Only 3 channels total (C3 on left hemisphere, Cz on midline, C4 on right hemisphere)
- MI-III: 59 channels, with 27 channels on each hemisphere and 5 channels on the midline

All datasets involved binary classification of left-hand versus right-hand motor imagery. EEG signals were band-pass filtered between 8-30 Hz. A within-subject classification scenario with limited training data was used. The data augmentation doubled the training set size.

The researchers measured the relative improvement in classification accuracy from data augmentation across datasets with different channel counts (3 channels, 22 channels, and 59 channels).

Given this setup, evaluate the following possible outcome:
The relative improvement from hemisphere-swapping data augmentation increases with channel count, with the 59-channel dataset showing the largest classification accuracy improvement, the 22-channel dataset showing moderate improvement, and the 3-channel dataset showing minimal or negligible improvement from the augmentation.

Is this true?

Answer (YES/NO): NO